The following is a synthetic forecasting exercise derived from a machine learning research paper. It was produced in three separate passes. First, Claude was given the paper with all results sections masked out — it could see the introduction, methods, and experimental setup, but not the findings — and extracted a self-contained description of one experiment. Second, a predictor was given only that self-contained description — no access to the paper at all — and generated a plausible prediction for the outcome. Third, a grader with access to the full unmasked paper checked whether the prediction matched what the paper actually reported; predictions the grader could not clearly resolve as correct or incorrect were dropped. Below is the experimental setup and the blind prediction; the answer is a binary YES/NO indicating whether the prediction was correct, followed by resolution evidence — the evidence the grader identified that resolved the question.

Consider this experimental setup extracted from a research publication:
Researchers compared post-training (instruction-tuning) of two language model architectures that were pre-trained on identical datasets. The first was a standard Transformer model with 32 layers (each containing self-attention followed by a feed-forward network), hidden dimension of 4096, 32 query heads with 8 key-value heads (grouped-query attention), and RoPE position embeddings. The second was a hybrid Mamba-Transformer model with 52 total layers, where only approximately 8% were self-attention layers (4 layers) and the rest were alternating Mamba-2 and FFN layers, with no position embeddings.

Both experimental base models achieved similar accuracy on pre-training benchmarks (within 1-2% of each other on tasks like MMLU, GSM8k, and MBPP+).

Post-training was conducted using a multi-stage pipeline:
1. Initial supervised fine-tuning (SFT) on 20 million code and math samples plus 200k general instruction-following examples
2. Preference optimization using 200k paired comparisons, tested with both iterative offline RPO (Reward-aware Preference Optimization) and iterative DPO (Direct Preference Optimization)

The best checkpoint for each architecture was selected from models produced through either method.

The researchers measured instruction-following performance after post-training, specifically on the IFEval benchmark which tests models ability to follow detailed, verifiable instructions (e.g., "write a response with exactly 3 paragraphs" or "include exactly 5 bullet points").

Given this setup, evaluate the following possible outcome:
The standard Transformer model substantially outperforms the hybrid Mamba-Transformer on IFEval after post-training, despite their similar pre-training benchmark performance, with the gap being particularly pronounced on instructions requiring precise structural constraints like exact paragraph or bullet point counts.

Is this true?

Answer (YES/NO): NO